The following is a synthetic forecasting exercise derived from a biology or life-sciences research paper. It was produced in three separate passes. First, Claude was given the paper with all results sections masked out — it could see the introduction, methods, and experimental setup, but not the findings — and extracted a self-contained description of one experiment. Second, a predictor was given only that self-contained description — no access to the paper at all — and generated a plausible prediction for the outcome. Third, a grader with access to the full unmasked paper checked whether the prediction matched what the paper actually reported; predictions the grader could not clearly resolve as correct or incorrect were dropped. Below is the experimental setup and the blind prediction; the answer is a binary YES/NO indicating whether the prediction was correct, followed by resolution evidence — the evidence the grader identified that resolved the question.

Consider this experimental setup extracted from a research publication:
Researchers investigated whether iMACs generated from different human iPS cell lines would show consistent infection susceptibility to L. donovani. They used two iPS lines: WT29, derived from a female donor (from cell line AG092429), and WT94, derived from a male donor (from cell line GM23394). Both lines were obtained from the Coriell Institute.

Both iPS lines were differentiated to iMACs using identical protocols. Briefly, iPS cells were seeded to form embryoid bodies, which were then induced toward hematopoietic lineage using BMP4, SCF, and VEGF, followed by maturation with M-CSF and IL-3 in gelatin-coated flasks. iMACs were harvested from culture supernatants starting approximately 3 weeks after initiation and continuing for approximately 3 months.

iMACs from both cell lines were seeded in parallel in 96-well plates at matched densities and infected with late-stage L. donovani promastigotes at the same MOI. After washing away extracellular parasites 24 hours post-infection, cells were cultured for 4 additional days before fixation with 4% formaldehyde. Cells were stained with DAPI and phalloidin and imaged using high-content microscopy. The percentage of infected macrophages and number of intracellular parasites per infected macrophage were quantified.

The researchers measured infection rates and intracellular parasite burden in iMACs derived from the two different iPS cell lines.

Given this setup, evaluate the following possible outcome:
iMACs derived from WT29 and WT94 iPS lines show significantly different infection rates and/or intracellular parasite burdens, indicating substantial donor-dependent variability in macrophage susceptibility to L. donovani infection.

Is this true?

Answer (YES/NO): NO